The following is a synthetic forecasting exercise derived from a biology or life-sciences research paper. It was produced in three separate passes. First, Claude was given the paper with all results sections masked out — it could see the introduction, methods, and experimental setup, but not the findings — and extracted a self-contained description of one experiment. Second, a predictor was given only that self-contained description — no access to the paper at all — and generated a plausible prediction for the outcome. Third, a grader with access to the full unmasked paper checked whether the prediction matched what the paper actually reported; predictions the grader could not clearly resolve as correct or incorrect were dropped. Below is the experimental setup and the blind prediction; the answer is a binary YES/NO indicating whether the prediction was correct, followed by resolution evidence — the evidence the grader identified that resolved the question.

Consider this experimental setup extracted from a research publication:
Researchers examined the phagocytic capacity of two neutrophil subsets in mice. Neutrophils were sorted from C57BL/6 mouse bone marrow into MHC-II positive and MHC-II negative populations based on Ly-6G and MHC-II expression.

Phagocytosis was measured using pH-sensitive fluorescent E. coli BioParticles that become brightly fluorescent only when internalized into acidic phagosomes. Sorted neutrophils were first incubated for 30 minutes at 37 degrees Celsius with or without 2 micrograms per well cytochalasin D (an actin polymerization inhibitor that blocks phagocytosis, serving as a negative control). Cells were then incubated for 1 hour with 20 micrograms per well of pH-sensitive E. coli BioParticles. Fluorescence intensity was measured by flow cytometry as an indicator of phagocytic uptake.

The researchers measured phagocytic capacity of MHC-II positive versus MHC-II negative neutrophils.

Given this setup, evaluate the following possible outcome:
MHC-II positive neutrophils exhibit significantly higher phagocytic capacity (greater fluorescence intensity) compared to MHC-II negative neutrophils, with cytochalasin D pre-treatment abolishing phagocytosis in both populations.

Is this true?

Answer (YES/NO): NO